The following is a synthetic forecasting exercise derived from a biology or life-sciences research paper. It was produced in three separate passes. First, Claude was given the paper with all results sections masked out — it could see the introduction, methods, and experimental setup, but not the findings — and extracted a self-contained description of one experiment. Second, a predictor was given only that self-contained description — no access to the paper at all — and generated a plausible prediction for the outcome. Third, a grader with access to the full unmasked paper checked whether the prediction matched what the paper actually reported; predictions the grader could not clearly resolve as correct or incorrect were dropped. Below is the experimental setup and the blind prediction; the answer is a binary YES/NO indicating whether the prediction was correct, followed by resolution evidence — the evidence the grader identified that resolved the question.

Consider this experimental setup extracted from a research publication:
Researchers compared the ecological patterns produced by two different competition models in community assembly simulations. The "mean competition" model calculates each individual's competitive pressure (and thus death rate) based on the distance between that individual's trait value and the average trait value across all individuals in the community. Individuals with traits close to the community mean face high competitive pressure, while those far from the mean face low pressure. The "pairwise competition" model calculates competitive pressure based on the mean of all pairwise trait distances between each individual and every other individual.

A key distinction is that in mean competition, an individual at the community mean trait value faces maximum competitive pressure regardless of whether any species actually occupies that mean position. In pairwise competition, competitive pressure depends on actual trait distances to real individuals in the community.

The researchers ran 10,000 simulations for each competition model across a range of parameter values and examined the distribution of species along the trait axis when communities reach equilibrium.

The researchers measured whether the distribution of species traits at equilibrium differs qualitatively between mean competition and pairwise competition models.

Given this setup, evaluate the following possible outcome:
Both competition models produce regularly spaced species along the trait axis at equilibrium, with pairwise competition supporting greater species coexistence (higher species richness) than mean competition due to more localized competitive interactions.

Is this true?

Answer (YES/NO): NO